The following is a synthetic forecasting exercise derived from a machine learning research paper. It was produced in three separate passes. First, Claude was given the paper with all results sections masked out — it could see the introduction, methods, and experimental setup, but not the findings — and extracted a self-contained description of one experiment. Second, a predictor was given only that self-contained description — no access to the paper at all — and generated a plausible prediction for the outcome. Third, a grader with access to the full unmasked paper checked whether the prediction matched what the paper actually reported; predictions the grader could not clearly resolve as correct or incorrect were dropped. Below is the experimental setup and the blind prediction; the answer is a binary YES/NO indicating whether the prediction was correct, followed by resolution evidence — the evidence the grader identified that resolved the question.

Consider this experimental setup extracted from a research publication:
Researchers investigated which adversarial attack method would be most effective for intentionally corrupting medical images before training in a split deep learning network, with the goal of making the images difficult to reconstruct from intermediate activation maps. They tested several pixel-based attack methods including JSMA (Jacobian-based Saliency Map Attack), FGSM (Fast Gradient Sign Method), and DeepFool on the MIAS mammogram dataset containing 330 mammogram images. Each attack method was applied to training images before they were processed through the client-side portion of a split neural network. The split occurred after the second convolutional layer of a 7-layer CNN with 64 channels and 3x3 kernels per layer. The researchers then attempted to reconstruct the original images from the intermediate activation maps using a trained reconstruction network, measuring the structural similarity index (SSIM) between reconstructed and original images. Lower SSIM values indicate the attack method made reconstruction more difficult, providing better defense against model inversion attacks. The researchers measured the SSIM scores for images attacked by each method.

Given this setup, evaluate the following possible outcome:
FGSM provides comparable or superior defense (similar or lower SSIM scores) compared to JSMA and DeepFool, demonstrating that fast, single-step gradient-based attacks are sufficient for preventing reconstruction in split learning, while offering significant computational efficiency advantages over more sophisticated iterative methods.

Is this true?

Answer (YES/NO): NO